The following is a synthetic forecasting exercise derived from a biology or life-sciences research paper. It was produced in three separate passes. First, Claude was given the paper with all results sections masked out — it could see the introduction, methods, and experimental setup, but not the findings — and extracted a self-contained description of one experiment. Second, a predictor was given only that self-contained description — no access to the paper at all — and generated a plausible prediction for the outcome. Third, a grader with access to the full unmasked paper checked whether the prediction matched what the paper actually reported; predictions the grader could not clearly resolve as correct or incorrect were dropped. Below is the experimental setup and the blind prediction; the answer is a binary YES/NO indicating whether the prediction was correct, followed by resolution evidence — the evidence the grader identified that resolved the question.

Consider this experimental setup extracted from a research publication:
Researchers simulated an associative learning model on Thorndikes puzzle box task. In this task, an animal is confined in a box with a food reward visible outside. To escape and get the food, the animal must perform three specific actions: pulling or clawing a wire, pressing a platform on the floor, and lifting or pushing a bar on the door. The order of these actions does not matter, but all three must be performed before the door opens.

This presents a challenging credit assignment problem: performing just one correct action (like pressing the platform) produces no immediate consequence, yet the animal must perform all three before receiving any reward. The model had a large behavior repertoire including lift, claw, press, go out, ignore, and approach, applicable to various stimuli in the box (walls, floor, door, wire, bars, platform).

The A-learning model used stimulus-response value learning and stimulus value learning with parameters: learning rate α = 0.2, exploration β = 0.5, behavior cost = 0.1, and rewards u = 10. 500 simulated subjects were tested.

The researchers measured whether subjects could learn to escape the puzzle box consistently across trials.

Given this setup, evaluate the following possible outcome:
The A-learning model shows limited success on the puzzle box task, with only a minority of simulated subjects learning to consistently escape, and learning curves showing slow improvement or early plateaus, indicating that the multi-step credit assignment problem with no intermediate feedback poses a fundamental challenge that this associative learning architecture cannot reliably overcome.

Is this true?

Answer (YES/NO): NO